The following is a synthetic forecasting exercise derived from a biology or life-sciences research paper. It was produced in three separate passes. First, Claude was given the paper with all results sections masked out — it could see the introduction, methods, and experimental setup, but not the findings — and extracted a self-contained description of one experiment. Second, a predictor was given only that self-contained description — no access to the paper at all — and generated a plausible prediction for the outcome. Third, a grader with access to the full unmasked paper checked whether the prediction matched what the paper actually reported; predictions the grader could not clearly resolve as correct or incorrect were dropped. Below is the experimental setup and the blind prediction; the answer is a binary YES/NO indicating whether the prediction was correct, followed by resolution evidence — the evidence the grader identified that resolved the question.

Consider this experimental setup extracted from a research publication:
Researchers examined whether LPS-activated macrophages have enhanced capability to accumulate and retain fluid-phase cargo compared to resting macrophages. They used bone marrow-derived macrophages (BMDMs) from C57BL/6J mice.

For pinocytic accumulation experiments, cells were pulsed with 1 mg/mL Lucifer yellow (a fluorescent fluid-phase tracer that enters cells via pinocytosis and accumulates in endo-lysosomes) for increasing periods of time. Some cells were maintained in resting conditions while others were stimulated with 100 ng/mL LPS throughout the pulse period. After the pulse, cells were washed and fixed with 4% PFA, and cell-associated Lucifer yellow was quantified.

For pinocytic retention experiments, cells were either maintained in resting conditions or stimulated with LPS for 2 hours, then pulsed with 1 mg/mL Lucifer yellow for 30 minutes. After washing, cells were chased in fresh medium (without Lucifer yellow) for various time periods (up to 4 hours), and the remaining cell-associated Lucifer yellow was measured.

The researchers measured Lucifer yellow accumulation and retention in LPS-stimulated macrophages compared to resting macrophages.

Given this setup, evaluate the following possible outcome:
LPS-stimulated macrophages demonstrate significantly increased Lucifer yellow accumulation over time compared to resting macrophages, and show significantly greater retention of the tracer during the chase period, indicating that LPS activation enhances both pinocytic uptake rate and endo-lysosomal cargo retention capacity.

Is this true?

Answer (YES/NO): NO